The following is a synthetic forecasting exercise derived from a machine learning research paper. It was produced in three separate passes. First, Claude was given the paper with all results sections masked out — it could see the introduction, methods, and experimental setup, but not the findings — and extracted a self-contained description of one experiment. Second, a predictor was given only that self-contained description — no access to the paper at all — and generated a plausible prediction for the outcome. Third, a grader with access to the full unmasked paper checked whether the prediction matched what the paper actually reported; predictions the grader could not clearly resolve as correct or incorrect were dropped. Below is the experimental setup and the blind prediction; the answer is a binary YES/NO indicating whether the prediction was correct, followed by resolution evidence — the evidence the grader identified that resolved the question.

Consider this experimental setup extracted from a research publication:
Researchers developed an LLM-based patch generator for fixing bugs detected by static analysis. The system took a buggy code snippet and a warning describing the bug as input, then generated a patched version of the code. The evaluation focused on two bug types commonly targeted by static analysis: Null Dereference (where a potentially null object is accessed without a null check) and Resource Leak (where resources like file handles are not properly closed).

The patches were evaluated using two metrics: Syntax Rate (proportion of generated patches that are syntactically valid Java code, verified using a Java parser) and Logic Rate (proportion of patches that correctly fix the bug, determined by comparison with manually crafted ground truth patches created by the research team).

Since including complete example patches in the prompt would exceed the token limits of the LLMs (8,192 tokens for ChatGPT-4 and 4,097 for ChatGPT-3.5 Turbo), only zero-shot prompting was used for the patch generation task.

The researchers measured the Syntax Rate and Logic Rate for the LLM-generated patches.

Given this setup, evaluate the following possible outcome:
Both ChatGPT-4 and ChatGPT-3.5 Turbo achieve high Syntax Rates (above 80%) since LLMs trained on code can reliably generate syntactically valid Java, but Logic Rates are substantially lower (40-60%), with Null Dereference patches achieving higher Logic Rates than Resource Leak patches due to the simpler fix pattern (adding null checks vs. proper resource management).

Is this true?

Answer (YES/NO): NO